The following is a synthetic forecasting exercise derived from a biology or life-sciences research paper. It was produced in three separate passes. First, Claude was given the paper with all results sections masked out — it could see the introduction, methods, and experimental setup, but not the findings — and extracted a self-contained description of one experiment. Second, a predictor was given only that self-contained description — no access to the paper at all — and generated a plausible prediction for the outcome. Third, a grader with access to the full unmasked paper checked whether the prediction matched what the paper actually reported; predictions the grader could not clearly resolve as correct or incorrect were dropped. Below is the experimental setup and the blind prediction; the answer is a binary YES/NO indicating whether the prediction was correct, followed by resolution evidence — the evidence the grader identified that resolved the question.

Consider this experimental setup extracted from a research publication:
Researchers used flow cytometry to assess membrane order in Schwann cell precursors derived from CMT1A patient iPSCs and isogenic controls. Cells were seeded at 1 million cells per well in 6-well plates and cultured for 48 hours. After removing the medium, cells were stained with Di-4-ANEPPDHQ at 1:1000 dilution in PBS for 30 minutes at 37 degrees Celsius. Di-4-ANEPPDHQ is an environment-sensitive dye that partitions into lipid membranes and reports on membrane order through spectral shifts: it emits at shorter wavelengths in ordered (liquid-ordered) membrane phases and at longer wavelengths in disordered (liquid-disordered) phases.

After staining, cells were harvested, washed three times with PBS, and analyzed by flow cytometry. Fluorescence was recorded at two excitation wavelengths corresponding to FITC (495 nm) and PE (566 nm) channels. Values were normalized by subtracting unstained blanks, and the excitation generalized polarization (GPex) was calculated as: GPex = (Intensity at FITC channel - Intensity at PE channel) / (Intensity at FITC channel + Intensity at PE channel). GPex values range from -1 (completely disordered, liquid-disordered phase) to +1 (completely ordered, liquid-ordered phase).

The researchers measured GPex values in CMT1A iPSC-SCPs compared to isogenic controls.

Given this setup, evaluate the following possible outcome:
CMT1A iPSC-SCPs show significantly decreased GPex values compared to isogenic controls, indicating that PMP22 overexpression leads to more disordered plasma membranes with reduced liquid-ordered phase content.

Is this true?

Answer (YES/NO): YES